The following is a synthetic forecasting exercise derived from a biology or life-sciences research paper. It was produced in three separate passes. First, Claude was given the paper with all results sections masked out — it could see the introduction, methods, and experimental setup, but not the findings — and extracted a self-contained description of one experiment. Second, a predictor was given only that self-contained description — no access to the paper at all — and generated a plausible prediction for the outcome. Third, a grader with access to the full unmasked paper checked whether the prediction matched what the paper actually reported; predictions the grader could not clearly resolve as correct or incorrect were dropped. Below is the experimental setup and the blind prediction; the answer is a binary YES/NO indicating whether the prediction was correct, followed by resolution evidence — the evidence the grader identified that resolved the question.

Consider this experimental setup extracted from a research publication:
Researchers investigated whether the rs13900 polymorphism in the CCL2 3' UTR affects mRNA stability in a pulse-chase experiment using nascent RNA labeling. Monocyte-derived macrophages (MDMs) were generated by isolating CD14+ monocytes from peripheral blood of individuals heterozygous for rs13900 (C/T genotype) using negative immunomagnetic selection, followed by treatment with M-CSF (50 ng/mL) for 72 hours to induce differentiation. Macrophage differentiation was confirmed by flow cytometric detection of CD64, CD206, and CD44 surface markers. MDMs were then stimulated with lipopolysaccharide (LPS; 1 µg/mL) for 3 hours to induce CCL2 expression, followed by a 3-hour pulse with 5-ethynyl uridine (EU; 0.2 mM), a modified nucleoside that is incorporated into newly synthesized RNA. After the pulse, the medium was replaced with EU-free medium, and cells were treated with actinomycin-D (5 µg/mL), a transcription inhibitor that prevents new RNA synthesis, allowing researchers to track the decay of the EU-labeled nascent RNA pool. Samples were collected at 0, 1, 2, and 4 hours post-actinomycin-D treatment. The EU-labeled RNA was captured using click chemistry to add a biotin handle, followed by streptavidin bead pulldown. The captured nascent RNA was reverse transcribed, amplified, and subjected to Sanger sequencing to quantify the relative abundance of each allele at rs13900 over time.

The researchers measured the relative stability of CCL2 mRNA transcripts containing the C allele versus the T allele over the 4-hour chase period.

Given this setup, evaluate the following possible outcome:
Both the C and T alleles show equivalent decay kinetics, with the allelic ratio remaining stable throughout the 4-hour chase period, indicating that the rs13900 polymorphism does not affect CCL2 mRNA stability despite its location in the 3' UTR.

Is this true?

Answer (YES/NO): NO